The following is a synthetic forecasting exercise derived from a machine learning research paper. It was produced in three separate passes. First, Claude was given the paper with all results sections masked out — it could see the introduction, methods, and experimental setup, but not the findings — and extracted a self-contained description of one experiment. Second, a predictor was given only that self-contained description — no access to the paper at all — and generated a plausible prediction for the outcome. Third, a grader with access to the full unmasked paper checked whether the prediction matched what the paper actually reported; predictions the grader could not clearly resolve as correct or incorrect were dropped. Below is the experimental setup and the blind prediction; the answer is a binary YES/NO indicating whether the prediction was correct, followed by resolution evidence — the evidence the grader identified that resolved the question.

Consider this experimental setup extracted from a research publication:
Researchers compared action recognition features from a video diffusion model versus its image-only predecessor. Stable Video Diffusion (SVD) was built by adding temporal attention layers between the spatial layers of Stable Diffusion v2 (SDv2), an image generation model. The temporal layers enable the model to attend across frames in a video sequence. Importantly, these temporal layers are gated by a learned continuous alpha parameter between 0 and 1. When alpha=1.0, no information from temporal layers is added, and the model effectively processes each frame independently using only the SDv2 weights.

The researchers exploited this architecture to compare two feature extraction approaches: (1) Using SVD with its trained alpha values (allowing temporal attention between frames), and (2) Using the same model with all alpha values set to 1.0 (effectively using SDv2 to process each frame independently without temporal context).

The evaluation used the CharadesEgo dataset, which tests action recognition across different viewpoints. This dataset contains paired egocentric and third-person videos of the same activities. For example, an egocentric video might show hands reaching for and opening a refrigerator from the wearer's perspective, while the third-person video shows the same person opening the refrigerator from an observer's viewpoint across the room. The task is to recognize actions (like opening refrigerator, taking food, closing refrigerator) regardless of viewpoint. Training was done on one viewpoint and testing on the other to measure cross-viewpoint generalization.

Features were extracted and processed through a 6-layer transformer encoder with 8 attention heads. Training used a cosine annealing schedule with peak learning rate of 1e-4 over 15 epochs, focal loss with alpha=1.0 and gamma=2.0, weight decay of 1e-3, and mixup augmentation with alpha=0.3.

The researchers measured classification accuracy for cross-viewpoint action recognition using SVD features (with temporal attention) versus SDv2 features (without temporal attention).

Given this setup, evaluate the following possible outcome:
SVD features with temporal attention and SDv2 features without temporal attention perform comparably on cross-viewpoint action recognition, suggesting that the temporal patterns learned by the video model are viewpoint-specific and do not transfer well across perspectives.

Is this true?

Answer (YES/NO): NO